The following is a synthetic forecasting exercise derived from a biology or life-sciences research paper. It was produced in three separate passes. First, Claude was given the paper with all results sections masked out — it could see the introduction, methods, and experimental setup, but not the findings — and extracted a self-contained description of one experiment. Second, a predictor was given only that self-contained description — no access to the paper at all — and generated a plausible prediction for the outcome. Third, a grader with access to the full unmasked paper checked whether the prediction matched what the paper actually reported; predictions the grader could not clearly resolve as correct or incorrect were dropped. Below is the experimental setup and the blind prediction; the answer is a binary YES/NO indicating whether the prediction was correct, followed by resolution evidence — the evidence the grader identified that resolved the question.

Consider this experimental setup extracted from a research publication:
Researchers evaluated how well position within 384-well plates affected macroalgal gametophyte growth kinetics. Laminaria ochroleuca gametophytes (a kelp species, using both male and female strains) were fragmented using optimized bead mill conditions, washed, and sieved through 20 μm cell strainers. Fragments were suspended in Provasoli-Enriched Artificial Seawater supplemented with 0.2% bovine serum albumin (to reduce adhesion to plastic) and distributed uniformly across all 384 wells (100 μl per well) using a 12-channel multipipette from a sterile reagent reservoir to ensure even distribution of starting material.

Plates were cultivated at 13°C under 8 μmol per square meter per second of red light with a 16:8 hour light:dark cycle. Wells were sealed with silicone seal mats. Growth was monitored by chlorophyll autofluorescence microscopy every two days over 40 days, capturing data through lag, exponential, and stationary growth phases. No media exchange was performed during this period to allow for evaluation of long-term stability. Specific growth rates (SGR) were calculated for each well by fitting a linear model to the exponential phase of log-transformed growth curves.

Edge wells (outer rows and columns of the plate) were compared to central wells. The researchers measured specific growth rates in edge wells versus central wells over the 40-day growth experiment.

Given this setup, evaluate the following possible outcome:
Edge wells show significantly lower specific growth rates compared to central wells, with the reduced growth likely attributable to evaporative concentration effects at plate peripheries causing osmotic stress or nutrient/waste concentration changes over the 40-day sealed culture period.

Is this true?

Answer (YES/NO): NO